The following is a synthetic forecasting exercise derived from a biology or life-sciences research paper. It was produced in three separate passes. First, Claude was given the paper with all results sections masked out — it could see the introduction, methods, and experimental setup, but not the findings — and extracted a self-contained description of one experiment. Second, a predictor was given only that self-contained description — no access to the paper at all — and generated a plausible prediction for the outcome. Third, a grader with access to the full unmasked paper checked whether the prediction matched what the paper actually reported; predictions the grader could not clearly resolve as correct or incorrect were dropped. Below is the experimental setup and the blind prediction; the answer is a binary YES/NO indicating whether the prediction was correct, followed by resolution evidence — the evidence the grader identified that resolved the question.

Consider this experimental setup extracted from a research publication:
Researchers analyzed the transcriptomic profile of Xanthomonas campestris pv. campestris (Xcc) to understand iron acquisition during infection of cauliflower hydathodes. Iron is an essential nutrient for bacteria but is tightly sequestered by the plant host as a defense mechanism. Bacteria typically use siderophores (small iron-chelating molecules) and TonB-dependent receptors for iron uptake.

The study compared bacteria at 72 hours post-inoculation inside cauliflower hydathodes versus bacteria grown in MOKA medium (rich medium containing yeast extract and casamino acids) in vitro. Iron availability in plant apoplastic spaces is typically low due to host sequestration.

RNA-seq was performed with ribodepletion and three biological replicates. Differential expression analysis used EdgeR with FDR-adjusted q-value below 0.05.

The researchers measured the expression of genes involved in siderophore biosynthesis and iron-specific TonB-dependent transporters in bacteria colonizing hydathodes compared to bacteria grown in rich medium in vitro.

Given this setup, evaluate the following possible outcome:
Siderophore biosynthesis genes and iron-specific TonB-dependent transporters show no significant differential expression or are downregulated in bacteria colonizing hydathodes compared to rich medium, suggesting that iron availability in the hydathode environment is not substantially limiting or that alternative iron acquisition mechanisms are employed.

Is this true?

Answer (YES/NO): YES